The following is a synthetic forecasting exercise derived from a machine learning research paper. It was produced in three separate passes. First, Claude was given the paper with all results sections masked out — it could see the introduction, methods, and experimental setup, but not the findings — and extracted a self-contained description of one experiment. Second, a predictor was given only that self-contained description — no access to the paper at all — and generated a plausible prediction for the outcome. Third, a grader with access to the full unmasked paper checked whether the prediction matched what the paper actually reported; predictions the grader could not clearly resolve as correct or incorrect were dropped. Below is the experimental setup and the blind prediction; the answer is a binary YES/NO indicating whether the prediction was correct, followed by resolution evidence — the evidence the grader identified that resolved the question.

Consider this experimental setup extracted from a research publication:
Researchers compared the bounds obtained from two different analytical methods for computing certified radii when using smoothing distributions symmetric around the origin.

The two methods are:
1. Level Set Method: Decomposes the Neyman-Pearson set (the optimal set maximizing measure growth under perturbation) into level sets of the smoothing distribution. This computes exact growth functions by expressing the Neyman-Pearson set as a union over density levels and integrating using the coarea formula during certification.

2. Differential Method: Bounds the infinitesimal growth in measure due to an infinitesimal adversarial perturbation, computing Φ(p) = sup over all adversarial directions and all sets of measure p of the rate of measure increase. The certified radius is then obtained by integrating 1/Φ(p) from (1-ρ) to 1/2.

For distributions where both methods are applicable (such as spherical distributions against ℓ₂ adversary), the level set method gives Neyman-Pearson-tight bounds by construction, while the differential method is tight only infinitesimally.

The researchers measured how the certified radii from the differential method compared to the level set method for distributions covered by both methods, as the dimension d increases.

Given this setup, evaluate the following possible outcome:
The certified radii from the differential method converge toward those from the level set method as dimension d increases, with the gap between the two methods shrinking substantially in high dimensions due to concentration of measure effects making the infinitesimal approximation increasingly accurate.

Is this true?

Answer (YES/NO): YES